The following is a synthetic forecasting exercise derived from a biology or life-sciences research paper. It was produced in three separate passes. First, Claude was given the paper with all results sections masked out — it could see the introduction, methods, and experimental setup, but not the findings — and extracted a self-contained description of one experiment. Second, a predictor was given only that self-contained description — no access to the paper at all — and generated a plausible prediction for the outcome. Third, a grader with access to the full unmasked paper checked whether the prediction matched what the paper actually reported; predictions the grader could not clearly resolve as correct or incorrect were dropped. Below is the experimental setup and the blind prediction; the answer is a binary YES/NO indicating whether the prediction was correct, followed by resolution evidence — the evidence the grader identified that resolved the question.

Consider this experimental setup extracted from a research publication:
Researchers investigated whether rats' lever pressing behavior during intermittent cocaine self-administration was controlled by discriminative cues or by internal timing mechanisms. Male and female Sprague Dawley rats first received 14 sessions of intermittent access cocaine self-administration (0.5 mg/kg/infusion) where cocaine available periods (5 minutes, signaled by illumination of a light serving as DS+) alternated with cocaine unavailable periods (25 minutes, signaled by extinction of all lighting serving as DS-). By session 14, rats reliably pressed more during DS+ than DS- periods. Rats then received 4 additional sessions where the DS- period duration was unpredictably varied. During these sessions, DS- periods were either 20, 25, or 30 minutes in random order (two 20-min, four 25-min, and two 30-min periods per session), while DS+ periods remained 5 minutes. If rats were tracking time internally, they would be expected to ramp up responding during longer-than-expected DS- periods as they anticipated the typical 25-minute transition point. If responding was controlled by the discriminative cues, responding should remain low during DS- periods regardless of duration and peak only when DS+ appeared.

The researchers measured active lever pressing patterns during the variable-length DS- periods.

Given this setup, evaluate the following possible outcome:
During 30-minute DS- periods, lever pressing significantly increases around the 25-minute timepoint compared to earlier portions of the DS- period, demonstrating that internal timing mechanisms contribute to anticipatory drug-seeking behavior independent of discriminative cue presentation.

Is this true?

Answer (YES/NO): NO